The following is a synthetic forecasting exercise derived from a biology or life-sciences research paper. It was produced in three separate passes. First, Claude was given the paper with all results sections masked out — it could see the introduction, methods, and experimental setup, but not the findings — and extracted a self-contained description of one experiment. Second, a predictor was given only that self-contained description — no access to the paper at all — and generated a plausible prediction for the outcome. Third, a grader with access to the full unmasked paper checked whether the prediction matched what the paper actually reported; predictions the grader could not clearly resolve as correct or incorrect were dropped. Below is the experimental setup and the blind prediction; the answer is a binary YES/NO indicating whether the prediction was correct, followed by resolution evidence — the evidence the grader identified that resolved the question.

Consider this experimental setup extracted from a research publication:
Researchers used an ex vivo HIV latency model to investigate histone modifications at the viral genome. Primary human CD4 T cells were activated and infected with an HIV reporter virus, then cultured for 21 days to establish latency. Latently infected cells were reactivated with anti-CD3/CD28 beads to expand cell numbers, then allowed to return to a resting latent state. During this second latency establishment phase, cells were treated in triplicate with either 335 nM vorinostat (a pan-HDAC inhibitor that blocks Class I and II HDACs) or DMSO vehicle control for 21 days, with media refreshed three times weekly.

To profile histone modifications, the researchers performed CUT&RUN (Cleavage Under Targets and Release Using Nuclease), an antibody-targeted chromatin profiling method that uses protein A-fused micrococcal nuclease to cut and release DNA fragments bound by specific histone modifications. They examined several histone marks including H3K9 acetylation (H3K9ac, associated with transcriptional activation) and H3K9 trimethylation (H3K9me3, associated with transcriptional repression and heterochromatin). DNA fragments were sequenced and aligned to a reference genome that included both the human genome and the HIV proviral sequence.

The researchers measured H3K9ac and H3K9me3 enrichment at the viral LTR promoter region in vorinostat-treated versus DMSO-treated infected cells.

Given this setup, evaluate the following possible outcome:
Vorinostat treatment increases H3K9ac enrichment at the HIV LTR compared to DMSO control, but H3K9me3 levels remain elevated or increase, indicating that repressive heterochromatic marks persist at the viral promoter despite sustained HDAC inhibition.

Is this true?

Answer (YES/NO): NO